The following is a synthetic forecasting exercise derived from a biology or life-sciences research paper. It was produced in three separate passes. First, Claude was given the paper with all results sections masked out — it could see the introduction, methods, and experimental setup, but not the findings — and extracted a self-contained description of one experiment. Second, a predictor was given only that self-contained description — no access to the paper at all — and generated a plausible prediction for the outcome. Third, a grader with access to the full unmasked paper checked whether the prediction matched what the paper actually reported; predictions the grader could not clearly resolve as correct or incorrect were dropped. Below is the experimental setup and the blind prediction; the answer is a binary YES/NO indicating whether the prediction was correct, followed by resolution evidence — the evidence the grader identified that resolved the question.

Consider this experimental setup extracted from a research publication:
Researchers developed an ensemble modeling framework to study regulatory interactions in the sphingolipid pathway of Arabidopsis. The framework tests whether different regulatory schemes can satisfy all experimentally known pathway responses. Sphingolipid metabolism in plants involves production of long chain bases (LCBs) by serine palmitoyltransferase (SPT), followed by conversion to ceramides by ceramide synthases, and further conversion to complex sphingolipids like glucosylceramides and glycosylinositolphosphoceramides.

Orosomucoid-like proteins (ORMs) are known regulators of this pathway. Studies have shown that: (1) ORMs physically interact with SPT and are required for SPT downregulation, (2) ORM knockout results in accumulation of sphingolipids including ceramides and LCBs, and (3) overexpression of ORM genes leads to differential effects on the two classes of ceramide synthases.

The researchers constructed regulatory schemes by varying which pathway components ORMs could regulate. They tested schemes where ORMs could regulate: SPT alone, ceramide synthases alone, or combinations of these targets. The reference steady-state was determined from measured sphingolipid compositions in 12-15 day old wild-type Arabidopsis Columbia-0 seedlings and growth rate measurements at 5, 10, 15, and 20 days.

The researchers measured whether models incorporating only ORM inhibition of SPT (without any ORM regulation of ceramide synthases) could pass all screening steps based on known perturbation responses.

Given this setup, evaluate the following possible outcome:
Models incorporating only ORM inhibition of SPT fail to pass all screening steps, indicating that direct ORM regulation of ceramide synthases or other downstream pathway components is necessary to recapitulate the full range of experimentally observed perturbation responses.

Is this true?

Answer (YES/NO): YES